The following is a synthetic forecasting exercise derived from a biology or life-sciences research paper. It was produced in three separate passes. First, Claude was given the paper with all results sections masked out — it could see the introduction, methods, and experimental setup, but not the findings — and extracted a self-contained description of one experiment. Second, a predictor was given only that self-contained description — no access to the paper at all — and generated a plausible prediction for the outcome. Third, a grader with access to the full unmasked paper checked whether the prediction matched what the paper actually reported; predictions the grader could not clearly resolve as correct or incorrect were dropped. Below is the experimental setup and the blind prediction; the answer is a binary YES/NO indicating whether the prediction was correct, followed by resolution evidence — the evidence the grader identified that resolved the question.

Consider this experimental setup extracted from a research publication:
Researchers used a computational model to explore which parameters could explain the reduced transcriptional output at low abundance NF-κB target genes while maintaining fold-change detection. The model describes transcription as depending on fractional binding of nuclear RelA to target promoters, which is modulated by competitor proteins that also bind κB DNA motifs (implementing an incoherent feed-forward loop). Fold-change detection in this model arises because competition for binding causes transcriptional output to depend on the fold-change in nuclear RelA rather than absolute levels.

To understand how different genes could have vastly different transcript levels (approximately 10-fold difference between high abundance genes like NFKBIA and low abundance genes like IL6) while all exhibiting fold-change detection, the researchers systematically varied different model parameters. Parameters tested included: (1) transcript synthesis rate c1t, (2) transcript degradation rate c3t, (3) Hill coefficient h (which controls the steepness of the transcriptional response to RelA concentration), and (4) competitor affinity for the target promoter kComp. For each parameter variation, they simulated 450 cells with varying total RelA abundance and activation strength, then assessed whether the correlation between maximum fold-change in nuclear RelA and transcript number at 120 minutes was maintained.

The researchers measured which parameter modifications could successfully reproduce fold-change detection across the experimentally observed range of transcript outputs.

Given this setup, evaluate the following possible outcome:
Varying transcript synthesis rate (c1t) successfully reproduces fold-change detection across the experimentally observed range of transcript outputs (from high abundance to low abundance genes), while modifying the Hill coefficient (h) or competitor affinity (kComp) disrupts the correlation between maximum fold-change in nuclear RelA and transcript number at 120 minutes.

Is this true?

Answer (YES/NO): NO